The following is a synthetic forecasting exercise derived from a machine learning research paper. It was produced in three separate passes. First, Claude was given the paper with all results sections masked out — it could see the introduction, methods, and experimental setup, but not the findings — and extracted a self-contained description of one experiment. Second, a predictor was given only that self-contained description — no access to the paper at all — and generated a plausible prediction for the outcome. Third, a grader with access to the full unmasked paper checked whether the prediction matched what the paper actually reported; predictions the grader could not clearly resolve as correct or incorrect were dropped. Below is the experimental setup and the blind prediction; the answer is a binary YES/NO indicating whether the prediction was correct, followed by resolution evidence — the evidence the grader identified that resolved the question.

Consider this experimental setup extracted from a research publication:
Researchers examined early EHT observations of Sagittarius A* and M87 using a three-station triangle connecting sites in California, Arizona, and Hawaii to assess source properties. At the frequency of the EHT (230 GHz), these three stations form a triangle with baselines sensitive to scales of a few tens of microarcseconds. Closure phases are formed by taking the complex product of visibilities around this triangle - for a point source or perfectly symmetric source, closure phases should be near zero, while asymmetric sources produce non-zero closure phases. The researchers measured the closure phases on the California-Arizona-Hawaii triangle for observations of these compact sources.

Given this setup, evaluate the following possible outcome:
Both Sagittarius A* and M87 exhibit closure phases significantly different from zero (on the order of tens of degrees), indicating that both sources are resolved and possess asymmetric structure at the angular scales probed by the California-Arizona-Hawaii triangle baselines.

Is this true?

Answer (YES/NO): NO